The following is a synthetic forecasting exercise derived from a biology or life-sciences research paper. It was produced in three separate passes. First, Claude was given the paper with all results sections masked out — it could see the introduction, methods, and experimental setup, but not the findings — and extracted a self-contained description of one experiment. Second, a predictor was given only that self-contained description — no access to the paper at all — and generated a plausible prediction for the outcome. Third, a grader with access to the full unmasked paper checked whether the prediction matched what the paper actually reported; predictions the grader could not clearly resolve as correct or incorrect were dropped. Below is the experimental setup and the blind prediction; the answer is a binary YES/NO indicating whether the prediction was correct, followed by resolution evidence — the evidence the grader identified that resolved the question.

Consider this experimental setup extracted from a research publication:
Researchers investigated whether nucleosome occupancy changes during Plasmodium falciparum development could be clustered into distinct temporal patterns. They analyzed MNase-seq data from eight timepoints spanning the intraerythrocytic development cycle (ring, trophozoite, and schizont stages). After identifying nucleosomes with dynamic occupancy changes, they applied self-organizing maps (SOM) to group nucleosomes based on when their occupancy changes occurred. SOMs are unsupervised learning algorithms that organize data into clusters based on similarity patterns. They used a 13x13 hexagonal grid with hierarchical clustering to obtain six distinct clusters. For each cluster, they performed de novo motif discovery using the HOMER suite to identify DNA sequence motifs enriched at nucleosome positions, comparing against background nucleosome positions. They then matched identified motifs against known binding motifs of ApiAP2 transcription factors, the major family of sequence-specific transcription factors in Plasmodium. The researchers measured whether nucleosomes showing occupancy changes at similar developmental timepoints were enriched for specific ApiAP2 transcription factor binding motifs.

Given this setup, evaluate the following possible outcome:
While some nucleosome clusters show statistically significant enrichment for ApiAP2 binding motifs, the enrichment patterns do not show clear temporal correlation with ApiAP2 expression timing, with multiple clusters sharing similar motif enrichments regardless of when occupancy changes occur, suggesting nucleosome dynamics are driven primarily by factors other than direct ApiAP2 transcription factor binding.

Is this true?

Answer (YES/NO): NO